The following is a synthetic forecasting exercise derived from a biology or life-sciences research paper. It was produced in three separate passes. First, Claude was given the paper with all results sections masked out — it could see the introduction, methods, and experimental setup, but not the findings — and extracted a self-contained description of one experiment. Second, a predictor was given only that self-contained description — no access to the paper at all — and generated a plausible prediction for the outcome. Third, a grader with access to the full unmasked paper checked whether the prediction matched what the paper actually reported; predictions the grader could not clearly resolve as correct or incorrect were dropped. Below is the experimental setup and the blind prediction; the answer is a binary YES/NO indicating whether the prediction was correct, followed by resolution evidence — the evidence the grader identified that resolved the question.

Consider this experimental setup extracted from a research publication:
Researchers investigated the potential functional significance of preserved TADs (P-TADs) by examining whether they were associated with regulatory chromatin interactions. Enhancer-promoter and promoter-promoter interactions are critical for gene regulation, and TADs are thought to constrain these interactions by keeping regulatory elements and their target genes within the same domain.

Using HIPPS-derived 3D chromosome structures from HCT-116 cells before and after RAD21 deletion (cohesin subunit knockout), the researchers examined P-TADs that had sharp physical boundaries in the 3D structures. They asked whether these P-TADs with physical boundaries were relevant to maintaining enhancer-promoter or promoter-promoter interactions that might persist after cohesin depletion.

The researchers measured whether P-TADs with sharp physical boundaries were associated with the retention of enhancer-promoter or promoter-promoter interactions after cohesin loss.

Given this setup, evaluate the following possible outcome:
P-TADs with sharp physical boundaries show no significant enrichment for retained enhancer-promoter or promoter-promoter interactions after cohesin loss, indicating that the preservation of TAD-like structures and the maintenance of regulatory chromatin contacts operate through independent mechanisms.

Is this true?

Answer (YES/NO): NO